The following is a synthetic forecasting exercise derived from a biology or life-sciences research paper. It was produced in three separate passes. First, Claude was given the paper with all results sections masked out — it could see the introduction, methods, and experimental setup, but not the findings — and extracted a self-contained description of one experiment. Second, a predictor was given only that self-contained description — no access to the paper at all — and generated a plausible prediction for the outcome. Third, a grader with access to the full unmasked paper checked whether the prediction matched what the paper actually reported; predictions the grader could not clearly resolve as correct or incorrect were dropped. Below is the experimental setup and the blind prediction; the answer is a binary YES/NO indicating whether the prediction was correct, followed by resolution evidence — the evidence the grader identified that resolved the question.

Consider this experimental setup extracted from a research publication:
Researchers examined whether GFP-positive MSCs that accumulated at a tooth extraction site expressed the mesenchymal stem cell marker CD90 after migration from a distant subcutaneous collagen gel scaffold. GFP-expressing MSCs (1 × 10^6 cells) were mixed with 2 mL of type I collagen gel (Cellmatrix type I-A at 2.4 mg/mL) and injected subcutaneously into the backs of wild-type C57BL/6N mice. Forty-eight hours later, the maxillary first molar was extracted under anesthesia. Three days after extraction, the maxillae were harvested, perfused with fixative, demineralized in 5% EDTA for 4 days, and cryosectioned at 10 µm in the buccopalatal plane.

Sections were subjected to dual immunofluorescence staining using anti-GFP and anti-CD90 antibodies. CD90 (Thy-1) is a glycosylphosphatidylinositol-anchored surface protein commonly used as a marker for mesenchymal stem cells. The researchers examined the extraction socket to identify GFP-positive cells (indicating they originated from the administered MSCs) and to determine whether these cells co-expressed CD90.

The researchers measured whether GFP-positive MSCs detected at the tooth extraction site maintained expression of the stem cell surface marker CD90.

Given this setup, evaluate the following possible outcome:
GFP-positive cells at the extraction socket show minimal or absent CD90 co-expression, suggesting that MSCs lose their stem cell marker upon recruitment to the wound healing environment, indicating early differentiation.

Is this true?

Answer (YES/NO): NO